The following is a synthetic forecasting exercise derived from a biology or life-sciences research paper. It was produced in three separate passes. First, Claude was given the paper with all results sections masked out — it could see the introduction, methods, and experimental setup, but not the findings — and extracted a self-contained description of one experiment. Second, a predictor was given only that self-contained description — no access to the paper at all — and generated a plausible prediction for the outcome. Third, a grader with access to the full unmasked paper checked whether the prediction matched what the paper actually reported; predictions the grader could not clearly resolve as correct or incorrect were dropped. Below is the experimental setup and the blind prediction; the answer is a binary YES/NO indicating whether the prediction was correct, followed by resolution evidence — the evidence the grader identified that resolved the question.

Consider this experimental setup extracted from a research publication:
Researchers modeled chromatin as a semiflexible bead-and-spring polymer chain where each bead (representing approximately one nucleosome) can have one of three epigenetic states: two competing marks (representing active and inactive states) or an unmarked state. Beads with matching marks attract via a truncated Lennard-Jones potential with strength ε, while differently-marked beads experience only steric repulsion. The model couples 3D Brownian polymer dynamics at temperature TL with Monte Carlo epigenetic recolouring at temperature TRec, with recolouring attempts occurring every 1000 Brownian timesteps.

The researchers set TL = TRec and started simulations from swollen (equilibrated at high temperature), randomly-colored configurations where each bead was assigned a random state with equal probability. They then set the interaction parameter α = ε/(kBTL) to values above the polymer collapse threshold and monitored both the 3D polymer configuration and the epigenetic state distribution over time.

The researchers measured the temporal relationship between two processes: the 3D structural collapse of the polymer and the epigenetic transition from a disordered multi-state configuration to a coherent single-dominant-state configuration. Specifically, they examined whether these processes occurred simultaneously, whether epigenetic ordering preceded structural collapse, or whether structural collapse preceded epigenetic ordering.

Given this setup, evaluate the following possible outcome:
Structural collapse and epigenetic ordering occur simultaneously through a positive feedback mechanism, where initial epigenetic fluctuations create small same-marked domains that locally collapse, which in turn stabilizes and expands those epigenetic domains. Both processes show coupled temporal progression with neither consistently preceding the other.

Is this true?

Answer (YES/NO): NO